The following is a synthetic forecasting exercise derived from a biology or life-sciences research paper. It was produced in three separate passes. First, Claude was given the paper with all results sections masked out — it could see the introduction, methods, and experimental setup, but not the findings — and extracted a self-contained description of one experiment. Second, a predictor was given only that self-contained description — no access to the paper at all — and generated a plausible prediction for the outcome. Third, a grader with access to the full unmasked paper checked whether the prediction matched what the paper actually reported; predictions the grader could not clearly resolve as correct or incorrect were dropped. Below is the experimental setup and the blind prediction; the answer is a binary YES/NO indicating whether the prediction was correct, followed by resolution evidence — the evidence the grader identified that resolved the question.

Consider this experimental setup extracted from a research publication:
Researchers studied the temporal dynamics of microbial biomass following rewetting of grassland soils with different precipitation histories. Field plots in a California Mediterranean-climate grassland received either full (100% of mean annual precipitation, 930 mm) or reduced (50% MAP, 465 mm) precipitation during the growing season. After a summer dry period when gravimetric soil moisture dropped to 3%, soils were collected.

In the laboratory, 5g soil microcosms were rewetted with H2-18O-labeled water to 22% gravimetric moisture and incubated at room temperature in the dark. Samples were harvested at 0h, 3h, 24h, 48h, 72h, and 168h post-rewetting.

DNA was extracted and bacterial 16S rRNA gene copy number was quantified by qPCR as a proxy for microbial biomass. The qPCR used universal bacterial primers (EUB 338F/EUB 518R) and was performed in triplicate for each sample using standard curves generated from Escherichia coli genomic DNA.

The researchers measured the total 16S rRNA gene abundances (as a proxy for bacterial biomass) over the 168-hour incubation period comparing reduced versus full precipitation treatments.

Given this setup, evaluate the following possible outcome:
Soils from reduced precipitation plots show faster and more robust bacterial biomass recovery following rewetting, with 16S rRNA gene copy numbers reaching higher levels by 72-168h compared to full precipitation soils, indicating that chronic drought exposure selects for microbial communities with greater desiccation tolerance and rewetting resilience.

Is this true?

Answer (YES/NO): NO